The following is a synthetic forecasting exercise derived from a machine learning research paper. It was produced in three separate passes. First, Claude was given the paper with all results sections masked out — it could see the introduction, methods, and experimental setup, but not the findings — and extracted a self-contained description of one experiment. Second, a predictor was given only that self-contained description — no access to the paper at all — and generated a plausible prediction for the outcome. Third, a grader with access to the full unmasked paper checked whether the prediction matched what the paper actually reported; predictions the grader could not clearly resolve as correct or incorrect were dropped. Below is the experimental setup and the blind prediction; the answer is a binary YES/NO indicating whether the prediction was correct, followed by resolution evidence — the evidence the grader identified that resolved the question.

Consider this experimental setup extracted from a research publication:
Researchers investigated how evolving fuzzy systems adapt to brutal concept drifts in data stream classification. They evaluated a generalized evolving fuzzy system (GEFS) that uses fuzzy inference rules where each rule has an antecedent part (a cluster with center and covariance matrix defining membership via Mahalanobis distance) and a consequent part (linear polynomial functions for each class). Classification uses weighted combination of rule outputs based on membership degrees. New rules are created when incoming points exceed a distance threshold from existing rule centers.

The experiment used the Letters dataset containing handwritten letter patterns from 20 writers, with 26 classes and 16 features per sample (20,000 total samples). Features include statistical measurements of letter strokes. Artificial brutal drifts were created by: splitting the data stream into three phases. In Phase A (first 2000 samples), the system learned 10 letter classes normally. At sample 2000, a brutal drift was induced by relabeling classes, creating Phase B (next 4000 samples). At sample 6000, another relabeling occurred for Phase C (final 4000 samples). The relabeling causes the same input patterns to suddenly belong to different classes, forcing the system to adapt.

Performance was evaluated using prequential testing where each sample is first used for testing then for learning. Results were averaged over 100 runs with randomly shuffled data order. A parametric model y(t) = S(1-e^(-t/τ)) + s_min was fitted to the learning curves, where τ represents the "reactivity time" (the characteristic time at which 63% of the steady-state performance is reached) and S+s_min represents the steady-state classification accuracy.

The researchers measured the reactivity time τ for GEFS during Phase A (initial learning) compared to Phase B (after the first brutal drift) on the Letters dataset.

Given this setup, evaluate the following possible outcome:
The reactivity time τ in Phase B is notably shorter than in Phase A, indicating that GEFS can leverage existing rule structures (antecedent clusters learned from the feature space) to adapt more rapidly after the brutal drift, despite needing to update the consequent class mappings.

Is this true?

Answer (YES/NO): NO